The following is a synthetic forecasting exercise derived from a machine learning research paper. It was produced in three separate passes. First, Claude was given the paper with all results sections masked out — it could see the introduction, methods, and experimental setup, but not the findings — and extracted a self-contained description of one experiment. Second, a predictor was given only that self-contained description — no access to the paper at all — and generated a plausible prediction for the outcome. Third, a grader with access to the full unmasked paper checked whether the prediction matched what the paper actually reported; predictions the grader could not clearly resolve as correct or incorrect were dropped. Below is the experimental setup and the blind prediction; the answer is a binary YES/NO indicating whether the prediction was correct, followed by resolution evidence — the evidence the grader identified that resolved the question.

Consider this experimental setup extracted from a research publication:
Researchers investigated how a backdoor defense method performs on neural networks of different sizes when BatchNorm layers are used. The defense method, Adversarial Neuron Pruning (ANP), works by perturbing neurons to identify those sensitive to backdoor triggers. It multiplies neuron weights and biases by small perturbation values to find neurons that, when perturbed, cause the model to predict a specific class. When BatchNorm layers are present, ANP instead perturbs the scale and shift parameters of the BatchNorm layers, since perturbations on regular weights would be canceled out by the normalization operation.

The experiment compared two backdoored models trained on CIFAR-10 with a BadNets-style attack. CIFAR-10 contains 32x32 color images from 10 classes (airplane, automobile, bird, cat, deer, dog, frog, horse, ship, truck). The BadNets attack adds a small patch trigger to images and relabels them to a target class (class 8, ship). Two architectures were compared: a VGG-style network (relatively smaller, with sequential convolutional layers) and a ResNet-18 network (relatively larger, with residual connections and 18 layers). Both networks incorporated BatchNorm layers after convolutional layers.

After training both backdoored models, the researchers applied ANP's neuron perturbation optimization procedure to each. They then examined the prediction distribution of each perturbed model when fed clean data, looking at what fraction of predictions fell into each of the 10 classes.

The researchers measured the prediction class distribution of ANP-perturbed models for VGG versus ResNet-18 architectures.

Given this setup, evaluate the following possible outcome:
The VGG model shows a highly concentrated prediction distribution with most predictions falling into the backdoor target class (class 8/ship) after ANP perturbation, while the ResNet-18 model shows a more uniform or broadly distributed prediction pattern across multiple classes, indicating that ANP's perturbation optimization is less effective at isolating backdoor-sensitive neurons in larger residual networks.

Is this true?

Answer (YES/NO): NO